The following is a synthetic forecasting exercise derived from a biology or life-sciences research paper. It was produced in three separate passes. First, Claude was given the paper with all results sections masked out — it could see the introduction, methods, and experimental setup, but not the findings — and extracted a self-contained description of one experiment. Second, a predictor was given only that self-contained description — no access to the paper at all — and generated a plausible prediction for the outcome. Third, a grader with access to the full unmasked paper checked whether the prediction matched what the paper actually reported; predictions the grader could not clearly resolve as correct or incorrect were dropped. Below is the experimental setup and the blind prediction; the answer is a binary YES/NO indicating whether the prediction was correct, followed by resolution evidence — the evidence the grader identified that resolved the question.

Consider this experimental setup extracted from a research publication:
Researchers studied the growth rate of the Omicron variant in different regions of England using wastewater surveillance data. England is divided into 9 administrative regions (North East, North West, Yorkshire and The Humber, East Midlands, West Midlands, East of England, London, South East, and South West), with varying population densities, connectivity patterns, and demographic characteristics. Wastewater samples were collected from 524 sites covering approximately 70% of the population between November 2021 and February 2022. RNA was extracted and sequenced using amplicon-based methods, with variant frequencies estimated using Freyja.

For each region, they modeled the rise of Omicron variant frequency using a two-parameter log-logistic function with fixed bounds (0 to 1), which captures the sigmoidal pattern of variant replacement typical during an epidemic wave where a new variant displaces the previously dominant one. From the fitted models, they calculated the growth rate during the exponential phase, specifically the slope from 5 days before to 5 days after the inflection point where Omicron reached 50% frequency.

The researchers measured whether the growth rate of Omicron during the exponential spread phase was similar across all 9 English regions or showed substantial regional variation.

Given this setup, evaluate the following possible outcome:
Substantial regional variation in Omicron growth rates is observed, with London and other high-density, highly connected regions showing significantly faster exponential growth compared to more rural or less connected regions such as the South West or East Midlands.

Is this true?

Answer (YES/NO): NO